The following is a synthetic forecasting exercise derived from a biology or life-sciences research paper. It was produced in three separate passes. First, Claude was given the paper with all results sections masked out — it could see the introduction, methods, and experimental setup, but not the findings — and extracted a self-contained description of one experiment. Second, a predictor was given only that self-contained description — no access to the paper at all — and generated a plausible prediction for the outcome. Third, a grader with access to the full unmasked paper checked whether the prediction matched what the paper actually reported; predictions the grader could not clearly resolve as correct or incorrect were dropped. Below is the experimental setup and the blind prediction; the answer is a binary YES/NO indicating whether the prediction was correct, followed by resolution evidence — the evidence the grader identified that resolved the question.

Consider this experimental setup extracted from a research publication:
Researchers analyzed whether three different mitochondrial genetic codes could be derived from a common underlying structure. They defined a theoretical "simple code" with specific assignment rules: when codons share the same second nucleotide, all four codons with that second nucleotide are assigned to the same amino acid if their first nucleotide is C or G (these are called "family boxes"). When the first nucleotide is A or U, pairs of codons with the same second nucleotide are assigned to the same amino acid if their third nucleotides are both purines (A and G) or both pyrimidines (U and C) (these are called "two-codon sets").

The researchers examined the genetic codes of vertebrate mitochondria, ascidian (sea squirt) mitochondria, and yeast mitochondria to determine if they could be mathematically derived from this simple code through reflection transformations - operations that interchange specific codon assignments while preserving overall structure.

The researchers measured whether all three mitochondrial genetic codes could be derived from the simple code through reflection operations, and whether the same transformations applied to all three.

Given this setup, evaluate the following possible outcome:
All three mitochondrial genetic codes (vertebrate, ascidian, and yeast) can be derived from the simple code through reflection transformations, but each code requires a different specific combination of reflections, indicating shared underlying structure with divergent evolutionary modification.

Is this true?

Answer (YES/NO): NO